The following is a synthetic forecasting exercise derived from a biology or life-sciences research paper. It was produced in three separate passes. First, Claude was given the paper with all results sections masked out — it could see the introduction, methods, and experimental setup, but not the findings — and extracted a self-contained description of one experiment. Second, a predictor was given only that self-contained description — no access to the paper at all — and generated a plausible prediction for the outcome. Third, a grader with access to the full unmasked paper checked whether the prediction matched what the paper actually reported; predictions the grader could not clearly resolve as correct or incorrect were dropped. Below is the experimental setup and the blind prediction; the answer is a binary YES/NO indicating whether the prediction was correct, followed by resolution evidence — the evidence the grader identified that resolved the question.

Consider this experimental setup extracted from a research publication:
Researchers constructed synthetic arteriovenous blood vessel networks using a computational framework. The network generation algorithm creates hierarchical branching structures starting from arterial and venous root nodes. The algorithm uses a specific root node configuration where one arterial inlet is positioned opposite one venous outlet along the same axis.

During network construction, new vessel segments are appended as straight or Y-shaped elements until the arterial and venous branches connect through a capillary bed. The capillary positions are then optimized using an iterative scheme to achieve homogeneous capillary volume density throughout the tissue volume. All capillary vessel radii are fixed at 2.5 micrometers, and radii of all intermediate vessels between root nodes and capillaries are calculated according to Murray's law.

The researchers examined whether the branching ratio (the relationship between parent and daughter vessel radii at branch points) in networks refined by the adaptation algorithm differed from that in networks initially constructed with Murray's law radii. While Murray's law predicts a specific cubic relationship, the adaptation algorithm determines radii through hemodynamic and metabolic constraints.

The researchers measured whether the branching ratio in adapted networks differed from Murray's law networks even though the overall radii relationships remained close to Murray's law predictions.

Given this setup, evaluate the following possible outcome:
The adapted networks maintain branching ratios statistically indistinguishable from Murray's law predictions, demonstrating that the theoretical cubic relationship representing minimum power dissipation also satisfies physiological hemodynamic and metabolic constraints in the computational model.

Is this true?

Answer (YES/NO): NO